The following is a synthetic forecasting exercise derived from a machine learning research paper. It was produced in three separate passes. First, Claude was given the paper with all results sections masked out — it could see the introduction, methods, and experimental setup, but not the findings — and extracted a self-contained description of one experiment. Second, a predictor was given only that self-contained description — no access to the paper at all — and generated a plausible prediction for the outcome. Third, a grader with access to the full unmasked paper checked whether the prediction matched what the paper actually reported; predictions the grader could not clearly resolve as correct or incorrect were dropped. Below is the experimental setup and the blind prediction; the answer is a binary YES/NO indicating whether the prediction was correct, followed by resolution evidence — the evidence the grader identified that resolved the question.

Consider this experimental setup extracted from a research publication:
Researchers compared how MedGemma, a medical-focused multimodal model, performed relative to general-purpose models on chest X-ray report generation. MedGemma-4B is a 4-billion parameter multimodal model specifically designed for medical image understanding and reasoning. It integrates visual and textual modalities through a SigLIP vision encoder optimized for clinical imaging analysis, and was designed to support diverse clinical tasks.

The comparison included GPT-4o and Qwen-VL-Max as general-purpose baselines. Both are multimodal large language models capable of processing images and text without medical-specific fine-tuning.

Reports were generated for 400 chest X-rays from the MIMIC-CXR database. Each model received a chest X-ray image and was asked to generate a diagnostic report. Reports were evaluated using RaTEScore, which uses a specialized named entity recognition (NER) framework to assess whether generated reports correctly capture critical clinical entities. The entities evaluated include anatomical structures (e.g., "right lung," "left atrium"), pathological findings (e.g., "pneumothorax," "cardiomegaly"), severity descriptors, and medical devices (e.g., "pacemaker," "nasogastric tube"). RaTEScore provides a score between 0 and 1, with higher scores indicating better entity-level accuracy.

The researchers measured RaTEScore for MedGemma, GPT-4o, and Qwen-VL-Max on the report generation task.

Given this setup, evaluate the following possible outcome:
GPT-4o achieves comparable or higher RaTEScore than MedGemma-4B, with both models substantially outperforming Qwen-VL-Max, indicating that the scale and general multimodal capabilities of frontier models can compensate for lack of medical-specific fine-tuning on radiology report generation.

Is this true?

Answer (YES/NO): NO